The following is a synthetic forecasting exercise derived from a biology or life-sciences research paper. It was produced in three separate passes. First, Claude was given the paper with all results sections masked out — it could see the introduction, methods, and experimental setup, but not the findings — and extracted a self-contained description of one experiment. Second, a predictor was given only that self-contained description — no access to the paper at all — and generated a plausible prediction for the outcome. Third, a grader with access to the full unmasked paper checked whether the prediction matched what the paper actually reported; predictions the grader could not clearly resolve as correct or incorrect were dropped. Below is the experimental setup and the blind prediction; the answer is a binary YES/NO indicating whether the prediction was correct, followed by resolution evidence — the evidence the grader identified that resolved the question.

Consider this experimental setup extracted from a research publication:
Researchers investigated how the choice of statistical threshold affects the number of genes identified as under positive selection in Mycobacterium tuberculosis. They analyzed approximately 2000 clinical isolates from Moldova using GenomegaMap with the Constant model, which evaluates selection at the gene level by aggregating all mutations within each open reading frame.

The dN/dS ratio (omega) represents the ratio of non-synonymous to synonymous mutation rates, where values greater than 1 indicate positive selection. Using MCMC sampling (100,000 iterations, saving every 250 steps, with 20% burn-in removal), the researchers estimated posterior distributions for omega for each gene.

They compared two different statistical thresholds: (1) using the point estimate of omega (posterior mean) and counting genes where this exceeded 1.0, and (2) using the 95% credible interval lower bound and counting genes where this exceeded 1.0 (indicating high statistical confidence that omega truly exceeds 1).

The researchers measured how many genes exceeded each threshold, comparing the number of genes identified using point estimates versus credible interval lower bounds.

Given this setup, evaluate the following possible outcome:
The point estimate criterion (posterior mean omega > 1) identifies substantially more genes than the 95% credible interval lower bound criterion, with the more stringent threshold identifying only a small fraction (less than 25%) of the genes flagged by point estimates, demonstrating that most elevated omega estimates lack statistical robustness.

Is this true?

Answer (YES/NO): YES